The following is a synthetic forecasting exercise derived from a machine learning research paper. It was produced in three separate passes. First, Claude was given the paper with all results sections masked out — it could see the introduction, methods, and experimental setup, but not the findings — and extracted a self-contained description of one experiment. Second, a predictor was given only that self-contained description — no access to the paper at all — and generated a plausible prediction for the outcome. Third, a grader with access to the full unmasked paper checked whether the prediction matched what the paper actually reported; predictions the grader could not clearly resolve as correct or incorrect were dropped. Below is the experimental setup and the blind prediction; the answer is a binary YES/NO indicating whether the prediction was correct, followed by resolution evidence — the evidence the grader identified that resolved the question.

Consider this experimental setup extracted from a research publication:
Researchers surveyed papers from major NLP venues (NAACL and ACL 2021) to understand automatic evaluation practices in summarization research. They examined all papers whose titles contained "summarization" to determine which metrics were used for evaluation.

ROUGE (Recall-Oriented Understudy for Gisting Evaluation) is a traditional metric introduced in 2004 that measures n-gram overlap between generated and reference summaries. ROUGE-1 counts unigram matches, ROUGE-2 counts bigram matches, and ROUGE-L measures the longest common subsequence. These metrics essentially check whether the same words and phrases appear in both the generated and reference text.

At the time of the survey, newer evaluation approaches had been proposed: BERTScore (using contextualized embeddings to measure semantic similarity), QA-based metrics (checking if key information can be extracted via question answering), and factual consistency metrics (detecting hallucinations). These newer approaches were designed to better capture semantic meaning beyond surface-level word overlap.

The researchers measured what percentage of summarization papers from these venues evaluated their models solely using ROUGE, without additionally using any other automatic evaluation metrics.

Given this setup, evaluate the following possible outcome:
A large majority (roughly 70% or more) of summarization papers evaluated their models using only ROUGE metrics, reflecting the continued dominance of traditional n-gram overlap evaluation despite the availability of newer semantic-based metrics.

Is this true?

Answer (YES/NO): NO